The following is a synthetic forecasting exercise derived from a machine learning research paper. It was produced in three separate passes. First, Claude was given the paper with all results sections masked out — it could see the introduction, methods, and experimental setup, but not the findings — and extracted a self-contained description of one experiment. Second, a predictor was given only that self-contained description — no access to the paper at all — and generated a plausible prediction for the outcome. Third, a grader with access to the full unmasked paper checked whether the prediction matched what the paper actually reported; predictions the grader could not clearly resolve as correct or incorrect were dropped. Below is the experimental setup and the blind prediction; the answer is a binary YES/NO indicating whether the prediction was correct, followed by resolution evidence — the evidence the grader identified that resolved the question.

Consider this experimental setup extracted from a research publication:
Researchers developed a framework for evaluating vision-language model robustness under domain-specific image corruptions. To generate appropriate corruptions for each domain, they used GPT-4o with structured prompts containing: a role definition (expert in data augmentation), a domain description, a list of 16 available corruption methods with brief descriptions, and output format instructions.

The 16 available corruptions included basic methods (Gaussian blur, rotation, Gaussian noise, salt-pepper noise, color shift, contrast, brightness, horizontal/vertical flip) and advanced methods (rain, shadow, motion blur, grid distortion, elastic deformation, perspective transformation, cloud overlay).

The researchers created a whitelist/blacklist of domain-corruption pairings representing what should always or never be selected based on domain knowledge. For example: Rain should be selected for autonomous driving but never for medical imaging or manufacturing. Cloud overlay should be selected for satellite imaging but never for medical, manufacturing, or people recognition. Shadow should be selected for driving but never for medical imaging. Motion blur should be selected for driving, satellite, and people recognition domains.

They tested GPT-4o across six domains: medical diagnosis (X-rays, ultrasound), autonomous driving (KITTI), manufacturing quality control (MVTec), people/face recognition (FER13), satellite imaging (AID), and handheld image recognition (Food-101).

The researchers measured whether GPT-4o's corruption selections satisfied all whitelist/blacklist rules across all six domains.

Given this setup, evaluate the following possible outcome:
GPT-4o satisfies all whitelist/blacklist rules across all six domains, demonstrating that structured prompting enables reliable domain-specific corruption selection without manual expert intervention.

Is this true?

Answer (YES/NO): YES